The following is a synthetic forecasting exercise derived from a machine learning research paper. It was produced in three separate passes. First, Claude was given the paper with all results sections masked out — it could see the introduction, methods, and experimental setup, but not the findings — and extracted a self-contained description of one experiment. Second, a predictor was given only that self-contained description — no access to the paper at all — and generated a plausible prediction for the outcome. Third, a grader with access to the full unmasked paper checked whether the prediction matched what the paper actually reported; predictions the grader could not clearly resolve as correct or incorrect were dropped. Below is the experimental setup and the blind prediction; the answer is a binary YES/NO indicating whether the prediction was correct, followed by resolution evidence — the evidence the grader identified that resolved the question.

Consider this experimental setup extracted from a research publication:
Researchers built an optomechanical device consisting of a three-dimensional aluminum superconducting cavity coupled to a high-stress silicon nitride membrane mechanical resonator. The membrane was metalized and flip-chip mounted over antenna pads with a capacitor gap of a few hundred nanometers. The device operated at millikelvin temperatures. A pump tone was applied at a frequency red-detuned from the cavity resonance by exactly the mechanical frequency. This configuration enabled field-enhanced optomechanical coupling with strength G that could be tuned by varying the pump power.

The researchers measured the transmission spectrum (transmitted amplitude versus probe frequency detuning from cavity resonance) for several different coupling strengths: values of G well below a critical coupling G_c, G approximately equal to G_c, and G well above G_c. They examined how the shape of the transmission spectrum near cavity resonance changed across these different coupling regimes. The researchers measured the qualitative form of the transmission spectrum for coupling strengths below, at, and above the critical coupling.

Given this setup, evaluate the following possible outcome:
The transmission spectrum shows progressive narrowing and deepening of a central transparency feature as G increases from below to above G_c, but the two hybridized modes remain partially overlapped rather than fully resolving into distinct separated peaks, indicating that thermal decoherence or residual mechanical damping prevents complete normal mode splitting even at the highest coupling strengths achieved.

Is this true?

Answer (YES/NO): NO